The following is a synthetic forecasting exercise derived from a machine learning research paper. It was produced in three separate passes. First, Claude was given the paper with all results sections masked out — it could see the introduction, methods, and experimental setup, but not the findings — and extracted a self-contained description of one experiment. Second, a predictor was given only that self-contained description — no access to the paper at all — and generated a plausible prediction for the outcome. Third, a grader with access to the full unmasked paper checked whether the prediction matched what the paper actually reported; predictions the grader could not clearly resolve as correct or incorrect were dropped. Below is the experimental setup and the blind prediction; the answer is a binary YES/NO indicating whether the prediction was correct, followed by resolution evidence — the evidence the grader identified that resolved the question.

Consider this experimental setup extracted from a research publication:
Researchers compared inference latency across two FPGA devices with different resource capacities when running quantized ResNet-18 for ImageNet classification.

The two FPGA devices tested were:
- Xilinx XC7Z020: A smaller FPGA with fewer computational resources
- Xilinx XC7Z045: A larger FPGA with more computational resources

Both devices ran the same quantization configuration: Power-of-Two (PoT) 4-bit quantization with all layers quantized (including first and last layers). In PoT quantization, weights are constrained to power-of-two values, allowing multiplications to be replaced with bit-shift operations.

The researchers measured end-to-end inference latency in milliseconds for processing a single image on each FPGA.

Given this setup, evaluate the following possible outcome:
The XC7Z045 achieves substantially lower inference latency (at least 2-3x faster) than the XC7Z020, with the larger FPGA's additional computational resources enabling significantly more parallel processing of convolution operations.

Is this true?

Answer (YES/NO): YES